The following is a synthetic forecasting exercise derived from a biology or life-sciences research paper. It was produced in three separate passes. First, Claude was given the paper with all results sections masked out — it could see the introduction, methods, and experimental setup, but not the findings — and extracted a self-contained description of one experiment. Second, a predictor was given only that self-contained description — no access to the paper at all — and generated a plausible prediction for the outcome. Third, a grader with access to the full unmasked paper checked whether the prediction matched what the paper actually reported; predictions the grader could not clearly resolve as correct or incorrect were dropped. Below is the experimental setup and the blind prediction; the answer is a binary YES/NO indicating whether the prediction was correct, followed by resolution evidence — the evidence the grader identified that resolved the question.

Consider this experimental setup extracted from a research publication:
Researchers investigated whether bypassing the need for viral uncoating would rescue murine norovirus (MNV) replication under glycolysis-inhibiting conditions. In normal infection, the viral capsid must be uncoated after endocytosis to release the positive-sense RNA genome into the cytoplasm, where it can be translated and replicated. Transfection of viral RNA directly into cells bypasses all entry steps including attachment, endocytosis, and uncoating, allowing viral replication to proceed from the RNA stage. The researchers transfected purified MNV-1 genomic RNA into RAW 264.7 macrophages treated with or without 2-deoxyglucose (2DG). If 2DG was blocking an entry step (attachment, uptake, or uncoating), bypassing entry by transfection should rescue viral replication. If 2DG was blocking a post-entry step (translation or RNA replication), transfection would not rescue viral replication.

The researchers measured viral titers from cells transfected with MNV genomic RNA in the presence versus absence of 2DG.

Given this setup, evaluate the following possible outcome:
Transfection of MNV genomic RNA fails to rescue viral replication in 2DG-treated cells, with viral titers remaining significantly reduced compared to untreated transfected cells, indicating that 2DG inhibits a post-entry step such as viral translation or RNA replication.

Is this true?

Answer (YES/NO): YES